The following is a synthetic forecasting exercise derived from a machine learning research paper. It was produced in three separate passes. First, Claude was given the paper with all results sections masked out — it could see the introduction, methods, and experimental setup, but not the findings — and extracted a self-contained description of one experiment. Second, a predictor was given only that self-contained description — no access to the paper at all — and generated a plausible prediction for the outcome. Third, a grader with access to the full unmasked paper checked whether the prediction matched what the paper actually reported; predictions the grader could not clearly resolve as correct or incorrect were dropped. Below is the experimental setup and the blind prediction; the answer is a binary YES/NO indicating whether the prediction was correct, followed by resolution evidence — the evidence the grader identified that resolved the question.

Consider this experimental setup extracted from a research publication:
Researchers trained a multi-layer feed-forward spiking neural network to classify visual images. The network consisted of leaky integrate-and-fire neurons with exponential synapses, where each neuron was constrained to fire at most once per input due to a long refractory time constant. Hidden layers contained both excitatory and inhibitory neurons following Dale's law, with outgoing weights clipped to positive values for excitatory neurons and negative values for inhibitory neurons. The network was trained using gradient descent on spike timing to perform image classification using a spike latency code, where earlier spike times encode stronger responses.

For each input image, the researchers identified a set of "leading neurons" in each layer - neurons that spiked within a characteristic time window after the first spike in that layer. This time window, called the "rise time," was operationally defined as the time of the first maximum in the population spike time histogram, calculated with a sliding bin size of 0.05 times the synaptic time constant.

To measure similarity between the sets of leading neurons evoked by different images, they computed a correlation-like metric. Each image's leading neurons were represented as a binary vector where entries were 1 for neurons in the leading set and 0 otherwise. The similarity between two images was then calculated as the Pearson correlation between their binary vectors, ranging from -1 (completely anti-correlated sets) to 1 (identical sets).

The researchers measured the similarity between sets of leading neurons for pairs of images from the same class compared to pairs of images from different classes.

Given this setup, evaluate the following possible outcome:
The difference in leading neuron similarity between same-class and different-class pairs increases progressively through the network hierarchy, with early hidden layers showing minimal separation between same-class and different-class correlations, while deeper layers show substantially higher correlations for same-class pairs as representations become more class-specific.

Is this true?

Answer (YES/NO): YES